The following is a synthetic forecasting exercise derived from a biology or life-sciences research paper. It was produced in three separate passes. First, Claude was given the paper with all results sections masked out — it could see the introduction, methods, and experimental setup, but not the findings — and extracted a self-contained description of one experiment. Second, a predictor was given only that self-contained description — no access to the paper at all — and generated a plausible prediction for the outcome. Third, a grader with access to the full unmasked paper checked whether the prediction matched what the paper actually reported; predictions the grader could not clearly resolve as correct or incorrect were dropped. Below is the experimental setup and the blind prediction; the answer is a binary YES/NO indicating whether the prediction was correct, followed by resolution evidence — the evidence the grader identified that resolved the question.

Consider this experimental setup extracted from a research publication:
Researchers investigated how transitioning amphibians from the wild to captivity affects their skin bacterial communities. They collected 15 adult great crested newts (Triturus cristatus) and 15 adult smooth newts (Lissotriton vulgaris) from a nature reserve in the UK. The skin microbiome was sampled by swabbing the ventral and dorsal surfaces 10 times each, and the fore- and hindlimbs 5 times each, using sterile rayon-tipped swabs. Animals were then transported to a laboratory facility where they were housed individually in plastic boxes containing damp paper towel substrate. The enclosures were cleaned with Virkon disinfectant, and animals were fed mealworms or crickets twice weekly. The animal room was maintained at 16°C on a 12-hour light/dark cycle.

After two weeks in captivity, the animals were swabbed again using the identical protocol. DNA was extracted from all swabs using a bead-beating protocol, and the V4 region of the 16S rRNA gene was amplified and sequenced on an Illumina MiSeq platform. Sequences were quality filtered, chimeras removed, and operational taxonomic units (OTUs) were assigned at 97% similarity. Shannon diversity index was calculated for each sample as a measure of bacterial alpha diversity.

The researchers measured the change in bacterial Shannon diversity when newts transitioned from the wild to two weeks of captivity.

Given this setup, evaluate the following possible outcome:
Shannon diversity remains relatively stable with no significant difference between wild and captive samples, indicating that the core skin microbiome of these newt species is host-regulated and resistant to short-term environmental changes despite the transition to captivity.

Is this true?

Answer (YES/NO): NO